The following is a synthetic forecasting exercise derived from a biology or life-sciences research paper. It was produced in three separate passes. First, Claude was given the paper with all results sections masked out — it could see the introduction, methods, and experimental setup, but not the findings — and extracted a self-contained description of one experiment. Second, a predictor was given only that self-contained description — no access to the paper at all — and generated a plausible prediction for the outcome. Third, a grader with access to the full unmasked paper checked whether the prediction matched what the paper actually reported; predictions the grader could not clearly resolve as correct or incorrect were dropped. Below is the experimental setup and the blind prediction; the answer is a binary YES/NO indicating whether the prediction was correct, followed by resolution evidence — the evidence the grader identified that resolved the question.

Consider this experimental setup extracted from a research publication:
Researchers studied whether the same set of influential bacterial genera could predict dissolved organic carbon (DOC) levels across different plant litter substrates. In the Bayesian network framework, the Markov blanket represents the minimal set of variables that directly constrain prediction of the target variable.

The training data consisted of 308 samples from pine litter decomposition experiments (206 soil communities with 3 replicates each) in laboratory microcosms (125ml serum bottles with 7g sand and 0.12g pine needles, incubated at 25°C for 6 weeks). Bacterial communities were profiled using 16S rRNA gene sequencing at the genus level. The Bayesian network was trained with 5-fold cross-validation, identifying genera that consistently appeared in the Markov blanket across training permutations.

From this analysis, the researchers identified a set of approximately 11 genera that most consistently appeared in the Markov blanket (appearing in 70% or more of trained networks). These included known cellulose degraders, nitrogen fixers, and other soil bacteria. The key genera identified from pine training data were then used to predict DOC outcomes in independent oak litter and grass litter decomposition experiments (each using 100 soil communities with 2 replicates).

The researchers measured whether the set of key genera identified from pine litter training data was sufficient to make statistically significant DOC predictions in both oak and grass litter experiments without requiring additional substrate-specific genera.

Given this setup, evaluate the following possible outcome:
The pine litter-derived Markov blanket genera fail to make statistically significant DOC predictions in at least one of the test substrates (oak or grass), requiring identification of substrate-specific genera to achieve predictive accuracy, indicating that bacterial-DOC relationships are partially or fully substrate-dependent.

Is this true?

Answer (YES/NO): NO